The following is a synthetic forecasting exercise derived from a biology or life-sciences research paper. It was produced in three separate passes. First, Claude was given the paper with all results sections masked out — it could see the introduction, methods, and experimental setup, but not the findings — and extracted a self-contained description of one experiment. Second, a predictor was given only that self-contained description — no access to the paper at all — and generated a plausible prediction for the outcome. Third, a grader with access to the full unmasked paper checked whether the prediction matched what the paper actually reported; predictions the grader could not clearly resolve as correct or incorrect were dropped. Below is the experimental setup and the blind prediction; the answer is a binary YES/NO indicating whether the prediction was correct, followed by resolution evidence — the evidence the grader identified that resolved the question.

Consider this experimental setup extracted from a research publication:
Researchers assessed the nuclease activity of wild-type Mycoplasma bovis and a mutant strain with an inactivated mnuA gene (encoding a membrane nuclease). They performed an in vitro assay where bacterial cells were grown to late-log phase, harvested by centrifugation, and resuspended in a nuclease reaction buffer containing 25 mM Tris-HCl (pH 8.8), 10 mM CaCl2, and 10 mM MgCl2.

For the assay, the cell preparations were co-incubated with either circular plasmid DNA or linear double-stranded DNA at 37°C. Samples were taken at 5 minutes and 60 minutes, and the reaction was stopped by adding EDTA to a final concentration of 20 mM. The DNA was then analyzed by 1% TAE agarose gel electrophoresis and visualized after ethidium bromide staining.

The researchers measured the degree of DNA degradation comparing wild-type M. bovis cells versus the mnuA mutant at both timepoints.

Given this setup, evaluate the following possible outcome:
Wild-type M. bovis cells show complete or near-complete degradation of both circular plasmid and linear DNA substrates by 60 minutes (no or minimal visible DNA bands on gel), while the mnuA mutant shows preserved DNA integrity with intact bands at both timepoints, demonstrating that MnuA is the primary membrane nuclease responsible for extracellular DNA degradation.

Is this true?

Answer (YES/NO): NO